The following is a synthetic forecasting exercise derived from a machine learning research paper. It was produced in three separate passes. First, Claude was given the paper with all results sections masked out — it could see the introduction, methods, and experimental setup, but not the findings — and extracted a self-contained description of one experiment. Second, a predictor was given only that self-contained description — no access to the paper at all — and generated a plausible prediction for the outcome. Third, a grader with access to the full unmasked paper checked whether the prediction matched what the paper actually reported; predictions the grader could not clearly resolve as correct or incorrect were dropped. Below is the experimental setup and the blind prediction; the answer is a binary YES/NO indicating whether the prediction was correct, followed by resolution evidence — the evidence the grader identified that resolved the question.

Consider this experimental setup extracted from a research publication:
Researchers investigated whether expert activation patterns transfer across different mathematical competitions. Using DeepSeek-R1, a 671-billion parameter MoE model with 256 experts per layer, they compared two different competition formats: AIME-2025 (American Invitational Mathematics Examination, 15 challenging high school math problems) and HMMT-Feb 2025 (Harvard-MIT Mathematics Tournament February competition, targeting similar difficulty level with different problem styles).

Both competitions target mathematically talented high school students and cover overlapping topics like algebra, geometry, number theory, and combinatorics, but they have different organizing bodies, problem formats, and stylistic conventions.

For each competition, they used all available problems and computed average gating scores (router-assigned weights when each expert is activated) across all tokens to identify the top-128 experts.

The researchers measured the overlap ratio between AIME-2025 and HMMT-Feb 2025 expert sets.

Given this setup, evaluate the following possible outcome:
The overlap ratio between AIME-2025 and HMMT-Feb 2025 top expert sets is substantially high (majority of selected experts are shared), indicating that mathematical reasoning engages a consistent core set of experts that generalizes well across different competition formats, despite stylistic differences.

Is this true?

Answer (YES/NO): YES